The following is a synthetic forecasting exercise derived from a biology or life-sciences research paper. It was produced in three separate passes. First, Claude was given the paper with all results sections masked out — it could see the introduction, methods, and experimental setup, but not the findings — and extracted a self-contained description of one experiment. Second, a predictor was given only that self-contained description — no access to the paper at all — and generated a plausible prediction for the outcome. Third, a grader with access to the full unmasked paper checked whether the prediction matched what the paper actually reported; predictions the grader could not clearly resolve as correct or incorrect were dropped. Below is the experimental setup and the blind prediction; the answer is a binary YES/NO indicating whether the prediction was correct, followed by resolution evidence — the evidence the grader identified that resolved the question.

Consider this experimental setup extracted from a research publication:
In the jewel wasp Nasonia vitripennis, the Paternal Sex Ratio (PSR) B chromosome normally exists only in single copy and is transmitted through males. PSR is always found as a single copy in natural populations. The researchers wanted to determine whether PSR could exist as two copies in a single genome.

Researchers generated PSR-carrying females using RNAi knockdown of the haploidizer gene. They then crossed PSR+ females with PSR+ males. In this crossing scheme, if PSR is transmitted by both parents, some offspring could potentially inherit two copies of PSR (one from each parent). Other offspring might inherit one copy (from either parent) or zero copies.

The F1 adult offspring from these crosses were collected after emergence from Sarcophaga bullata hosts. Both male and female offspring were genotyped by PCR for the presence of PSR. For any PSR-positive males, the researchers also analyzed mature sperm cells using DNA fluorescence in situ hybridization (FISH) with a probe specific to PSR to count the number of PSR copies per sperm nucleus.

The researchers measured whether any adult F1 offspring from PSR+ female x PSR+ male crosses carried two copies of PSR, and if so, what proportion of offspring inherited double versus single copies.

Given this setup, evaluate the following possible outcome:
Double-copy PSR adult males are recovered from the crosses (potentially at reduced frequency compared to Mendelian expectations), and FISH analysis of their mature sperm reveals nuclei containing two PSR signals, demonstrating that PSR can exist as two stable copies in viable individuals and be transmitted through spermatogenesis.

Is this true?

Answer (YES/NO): NO